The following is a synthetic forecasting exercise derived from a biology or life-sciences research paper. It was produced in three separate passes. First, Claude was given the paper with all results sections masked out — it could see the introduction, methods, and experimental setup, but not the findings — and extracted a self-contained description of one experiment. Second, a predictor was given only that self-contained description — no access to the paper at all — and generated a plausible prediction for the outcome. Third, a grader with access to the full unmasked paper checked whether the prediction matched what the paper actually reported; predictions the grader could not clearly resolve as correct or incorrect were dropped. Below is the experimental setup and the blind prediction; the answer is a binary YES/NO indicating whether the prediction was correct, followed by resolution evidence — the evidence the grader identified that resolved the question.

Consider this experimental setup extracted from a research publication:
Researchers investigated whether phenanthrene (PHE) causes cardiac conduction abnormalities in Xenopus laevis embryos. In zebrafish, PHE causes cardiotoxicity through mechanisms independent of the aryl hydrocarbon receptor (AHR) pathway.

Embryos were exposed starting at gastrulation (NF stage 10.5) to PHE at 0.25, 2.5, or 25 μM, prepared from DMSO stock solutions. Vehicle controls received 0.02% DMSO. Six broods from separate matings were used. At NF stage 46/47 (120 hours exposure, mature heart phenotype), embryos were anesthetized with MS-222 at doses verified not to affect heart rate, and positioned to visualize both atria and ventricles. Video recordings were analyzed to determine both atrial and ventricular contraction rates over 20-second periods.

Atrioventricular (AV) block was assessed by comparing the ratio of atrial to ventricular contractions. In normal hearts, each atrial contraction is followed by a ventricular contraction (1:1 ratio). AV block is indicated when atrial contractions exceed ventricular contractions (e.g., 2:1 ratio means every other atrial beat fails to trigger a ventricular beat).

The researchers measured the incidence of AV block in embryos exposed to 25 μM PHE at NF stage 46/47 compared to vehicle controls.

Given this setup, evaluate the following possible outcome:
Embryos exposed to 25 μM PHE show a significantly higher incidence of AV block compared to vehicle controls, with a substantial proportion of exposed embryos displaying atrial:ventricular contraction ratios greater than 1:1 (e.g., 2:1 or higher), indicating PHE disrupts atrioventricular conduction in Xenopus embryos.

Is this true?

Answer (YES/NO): YES